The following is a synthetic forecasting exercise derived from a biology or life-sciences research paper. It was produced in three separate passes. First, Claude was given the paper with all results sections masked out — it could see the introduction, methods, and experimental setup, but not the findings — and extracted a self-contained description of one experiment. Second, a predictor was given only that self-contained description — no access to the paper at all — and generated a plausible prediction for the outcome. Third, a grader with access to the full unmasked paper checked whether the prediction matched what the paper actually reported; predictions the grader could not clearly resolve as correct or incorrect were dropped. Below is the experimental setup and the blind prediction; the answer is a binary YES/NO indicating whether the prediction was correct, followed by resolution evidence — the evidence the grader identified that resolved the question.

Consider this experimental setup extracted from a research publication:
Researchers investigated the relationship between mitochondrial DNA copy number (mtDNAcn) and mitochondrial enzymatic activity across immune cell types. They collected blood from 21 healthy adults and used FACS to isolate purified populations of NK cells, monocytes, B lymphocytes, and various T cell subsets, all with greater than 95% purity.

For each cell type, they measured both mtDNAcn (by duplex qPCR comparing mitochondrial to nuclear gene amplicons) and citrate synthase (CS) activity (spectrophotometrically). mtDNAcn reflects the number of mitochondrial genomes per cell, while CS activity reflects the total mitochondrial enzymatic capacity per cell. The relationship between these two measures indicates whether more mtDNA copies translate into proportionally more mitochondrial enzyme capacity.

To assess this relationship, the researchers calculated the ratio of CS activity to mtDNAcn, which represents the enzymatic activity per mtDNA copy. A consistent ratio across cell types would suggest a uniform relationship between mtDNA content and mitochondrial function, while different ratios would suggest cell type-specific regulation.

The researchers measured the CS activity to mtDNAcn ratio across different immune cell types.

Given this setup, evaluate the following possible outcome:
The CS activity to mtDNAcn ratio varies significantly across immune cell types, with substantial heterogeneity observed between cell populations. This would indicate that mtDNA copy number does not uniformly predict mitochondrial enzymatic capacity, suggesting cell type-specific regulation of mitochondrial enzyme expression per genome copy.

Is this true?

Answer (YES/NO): YES